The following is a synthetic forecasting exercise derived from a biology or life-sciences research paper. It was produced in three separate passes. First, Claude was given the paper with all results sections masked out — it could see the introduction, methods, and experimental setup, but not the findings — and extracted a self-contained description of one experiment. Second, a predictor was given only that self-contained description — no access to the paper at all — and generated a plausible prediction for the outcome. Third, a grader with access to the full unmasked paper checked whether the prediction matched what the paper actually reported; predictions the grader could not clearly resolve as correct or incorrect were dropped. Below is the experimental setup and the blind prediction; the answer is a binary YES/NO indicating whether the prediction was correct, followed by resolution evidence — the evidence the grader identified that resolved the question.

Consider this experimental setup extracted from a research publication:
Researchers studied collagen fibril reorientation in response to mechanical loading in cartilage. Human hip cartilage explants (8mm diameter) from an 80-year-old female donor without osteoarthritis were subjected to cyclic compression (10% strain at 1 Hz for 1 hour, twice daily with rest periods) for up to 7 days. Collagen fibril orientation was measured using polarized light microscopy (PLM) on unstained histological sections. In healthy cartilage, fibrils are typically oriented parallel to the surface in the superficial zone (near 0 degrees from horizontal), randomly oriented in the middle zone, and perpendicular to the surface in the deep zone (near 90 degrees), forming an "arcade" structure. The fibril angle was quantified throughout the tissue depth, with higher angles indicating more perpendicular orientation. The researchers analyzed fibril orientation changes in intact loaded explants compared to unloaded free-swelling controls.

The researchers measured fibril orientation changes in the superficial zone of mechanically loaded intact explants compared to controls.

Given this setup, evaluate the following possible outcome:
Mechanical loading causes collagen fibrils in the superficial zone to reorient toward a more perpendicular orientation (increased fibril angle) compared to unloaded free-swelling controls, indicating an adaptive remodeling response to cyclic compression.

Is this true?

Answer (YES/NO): NO